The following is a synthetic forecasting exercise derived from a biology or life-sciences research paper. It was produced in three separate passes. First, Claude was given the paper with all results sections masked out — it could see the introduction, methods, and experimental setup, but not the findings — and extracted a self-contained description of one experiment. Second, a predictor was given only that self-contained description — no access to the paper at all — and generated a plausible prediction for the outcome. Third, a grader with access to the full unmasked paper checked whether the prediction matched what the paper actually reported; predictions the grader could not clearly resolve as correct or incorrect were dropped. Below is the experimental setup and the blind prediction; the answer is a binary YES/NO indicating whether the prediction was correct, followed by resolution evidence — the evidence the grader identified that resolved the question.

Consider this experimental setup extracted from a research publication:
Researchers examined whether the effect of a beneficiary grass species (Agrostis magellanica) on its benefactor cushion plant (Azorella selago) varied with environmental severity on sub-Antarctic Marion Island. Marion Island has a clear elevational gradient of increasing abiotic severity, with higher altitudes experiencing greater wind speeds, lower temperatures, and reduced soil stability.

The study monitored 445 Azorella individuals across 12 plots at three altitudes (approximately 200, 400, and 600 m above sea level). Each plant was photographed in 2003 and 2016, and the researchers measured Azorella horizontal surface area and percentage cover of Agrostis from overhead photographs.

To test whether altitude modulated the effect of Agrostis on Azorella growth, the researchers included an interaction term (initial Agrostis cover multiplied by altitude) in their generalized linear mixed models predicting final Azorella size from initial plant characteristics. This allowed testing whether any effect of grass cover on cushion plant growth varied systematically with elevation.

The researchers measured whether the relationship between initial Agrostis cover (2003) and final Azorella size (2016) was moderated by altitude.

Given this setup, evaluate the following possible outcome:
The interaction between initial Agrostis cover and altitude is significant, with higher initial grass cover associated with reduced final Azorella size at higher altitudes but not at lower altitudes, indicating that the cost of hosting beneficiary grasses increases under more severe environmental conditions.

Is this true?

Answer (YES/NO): NO